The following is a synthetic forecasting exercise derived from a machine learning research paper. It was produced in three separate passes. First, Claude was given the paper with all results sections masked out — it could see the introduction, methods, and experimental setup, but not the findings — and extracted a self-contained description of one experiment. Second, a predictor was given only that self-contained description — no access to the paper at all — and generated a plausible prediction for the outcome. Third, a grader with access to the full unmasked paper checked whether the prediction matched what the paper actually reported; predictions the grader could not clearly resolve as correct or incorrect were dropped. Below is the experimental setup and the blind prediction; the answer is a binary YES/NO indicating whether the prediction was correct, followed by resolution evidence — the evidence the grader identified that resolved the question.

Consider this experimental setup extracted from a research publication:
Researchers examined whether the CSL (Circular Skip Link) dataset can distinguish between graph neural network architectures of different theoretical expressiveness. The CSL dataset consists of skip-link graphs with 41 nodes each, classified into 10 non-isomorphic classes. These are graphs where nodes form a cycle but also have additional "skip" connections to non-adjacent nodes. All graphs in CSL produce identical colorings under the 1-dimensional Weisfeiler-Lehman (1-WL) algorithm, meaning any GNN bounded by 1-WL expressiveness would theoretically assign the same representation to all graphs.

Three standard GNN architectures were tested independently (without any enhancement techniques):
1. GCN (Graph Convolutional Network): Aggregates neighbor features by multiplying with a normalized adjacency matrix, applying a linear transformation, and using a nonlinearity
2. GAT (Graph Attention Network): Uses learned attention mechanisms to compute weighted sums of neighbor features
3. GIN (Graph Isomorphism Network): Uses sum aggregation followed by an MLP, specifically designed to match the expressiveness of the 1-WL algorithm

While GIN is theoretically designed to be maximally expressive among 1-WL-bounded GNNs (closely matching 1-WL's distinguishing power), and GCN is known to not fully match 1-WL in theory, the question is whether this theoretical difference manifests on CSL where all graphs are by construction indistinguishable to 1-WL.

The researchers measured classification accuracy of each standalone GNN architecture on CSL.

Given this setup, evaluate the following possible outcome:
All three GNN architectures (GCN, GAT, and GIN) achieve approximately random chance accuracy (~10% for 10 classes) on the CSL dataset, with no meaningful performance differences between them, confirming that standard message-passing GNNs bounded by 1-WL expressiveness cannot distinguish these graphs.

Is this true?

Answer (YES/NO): YES